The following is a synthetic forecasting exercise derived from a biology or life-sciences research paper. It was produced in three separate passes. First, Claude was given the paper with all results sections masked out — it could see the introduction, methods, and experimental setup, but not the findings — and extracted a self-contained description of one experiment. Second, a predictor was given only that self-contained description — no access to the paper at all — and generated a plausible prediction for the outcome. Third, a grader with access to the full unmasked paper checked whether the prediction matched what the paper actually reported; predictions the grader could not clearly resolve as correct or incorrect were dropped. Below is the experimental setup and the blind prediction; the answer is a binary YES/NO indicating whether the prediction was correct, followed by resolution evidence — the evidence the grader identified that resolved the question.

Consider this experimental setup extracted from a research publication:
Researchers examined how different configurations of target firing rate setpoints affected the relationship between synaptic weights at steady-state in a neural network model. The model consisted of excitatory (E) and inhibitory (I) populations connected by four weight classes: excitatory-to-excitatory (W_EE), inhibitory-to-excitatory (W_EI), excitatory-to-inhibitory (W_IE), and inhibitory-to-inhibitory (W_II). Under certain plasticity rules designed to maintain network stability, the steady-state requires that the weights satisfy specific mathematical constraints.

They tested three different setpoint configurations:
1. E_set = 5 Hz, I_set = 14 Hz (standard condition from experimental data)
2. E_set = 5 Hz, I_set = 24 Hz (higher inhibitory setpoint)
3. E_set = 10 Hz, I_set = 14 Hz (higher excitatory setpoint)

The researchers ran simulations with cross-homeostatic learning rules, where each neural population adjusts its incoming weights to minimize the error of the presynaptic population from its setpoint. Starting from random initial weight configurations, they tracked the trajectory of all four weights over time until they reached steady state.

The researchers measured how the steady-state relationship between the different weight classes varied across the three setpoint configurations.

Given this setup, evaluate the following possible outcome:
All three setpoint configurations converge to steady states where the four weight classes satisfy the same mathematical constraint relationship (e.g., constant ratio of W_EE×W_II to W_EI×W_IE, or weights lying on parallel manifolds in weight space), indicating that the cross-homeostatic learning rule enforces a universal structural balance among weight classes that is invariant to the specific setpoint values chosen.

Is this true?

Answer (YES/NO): NO